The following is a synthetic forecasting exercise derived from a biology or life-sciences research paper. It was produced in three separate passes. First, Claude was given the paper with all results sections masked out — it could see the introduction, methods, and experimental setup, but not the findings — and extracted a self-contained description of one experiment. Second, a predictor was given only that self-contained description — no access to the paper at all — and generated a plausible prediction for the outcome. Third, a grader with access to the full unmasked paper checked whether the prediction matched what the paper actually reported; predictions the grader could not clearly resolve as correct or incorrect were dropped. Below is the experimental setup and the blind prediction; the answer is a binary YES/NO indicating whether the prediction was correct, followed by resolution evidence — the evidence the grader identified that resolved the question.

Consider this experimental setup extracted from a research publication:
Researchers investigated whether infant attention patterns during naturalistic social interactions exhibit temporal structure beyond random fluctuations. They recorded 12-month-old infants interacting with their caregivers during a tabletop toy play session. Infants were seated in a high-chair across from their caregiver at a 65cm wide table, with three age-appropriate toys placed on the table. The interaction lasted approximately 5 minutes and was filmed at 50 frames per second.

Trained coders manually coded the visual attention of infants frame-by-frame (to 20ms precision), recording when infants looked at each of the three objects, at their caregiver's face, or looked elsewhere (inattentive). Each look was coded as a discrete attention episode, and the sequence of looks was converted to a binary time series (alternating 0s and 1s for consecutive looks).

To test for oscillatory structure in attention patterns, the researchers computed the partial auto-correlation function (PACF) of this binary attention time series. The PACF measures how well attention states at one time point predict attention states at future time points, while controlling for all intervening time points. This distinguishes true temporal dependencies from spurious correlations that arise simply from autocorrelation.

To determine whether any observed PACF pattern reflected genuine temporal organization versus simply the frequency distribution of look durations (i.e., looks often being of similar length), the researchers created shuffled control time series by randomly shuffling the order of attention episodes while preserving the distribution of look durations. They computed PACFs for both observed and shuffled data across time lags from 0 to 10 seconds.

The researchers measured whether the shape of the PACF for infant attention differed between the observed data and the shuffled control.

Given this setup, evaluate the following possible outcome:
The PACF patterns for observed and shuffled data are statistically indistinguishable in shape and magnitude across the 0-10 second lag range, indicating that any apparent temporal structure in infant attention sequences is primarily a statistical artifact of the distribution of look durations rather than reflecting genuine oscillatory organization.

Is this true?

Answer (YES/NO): NO